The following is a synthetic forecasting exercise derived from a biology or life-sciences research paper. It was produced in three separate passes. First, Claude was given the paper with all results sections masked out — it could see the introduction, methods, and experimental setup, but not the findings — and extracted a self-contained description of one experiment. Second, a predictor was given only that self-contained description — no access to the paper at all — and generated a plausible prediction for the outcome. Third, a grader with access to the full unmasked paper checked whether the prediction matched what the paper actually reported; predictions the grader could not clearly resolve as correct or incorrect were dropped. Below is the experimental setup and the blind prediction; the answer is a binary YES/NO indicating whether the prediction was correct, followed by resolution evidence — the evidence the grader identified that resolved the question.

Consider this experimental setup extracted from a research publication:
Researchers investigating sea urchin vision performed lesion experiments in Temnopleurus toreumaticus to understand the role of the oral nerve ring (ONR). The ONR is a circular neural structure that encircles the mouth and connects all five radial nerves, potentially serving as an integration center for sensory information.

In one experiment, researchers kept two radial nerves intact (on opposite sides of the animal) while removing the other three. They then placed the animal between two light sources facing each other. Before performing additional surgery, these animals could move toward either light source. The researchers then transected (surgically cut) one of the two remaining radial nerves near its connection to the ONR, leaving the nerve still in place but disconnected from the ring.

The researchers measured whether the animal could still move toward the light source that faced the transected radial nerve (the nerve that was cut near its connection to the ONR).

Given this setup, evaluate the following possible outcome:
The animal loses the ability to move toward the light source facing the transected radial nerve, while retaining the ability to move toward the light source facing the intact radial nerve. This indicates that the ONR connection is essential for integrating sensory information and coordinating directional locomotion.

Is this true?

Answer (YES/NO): YES